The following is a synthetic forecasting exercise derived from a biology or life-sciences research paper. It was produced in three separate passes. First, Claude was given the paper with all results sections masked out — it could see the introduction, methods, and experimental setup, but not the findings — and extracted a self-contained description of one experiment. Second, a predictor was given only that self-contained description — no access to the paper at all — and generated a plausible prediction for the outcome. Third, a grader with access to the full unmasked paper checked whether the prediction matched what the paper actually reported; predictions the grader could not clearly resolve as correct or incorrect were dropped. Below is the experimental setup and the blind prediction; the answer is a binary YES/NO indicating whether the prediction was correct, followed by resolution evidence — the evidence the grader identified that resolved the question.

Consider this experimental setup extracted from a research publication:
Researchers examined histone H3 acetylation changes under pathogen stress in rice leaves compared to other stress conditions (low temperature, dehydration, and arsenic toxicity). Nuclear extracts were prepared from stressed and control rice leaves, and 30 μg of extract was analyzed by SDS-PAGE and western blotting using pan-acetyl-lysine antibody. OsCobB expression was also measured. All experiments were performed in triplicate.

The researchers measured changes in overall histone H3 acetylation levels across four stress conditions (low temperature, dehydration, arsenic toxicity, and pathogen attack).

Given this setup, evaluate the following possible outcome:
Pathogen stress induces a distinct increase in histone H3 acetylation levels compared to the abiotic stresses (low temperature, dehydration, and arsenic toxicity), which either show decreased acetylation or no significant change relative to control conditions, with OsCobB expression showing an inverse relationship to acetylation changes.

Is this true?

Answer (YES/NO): NO